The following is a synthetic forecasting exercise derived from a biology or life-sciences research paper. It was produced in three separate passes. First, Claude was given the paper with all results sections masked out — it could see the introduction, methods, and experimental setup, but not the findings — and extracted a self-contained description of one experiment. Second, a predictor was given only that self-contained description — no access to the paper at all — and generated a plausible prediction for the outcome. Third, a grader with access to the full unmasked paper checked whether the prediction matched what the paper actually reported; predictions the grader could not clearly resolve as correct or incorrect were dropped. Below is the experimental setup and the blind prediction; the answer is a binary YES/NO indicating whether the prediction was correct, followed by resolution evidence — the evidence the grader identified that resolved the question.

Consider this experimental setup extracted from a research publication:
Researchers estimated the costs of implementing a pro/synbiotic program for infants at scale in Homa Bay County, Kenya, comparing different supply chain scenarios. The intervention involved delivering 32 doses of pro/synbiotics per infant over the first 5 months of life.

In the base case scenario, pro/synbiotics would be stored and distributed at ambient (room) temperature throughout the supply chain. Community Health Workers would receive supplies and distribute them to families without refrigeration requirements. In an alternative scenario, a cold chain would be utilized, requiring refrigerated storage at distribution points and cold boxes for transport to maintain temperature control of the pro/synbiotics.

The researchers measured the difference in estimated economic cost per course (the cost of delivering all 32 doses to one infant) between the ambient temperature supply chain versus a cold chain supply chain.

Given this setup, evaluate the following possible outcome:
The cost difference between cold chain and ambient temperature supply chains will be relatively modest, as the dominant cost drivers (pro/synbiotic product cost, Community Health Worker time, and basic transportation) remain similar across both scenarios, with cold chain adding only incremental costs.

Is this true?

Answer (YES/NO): YES